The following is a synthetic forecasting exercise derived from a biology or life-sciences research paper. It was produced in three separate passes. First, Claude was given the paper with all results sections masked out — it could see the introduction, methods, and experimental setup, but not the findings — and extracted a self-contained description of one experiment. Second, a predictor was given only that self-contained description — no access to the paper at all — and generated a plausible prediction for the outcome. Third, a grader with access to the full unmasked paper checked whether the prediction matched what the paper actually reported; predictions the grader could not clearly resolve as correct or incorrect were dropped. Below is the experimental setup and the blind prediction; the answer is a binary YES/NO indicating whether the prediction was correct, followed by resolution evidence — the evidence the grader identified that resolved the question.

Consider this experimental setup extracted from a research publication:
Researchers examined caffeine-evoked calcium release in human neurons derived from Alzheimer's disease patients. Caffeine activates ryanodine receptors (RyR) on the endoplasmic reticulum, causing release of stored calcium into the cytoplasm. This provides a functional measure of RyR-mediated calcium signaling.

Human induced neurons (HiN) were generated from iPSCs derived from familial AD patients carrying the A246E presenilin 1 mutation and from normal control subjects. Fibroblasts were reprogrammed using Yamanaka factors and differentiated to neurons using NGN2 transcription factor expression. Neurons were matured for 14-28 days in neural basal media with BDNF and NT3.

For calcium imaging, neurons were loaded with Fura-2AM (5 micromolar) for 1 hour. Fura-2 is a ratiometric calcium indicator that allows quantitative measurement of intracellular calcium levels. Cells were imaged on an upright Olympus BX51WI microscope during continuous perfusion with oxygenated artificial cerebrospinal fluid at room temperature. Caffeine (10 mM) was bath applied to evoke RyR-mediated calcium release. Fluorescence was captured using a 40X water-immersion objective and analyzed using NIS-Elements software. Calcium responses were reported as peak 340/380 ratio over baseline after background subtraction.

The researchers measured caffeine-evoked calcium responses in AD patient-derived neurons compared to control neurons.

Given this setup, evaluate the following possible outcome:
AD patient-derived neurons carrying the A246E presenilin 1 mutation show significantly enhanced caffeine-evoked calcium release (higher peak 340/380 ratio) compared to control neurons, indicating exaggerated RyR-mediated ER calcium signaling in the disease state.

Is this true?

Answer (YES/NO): YES